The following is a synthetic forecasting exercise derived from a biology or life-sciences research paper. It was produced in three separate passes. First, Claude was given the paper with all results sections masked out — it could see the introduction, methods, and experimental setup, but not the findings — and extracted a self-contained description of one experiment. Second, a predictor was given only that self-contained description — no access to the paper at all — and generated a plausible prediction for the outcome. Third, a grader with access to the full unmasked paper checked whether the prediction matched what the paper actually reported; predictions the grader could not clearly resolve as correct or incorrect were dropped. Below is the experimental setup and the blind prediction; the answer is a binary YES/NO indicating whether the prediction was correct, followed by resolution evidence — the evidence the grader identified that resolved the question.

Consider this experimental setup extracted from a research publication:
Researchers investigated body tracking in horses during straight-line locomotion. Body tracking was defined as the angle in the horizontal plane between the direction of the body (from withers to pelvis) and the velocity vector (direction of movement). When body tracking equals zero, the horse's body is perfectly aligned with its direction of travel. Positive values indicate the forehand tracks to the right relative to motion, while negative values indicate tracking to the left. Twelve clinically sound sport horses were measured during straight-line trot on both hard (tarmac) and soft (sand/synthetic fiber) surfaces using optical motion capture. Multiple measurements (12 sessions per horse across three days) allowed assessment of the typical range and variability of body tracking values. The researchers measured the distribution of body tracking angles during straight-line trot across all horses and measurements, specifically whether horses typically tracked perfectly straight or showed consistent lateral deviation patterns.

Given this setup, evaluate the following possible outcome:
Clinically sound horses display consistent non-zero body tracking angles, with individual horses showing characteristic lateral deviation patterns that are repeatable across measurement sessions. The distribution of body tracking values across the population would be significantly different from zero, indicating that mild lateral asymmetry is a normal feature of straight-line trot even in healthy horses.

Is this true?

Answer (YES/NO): NO